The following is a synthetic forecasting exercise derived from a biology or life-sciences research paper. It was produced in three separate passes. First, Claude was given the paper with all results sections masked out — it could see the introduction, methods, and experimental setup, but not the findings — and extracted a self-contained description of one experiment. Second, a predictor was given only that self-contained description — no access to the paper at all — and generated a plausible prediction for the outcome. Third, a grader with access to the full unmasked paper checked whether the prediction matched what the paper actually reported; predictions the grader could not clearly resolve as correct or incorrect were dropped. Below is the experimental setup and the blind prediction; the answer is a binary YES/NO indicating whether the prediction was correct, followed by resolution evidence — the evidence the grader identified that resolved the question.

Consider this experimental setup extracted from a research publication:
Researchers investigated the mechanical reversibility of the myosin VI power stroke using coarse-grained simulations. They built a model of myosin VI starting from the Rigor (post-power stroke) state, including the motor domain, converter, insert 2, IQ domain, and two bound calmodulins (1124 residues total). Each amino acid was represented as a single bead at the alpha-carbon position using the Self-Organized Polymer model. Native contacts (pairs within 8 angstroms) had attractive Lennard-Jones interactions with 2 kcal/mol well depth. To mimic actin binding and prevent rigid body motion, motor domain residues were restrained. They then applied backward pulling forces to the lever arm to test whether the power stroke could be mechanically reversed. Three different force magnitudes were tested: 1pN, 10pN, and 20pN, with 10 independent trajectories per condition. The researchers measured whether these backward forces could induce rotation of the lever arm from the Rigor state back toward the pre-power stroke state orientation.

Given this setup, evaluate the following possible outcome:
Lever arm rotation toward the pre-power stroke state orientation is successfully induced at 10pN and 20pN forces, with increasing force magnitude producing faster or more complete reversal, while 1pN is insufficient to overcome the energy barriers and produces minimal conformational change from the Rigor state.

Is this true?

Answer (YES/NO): NO